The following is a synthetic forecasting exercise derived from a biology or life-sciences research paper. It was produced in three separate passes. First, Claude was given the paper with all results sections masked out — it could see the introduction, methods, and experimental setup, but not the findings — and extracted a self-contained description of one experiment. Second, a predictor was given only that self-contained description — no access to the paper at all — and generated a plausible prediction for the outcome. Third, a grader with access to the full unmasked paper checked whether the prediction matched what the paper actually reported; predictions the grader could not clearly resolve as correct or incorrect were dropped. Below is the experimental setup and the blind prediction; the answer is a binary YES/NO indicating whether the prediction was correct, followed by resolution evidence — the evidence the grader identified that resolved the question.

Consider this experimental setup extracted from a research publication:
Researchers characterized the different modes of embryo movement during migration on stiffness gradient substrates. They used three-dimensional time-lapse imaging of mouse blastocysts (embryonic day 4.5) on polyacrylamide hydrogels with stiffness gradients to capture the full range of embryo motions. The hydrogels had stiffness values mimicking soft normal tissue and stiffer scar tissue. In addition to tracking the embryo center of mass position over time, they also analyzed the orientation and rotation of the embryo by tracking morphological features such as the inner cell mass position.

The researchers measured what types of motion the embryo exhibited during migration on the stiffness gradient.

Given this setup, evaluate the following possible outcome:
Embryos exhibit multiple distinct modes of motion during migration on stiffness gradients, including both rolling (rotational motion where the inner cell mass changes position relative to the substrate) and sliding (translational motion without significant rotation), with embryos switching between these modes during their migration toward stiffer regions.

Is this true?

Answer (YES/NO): YES